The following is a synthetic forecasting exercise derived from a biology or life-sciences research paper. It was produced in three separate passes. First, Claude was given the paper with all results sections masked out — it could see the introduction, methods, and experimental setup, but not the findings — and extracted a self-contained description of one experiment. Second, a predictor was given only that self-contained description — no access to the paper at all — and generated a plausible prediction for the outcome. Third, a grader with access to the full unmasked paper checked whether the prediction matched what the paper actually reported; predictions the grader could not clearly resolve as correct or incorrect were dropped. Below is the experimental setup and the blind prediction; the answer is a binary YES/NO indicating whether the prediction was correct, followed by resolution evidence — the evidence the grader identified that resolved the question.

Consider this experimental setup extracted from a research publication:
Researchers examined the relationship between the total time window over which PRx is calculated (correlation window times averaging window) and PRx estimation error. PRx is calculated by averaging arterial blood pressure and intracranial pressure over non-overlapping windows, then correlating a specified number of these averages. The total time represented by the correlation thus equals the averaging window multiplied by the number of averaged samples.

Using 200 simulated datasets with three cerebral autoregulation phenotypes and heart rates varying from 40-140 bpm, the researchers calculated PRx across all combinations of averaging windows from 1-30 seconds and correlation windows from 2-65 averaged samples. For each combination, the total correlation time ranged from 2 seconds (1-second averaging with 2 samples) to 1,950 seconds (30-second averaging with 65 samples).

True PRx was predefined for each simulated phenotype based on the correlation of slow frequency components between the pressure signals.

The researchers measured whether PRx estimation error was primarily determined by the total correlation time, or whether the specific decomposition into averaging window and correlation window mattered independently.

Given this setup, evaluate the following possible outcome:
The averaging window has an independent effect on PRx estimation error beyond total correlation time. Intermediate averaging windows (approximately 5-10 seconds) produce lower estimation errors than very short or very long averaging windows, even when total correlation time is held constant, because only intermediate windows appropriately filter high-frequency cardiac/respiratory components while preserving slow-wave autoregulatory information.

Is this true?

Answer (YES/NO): NO